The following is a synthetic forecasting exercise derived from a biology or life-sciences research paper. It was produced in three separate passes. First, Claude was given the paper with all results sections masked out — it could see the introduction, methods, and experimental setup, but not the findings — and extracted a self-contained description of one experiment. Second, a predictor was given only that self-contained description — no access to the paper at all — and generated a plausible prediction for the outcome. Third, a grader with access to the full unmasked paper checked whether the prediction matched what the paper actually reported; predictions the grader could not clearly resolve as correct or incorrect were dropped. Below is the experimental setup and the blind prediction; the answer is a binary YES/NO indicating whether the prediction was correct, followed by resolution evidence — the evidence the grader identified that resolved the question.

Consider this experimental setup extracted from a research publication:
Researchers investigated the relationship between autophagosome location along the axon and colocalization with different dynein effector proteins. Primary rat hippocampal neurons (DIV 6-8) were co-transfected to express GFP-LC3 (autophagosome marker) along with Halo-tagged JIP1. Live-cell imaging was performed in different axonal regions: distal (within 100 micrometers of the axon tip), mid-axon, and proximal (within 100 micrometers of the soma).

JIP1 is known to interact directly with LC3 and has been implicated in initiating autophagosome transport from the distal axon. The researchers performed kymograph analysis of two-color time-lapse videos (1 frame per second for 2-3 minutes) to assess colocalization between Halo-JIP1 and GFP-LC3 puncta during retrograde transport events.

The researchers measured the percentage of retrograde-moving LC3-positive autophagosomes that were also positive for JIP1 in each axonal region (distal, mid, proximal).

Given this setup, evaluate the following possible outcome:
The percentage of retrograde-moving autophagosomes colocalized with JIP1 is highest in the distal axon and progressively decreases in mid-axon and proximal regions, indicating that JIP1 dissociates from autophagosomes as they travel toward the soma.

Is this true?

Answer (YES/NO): NO